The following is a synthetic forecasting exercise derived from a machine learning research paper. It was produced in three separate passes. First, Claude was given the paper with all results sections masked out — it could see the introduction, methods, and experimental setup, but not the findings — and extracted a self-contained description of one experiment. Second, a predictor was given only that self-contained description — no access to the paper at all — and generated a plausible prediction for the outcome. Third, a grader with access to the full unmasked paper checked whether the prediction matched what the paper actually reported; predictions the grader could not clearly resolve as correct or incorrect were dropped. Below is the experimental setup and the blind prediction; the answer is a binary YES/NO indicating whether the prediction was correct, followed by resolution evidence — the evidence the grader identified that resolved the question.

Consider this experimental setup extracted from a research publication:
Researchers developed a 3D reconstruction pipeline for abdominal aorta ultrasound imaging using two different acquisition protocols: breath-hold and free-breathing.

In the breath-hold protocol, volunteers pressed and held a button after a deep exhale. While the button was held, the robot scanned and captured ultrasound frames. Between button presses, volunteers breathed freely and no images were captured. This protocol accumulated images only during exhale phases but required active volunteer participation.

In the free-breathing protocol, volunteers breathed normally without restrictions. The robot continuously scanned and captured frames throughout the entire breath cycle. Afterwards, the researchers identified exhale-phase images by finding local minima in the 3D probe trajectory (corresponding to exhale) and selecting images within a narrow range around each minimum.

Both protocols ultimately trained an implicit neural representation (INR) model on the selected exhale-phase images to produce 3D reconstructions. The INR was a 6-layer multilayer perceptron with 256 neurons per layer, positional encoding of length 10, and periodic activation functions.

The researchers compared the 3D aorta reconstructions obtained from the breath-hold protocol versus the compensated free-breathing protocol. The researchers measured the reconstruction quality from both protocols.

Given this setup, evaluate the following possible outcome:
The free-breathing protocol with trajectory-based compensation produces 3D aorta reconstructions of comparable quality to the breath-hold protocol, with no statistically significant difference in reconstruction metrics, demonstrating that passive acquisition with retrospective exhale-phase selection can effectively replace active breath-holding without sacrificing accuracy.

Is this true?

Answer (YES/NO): YES